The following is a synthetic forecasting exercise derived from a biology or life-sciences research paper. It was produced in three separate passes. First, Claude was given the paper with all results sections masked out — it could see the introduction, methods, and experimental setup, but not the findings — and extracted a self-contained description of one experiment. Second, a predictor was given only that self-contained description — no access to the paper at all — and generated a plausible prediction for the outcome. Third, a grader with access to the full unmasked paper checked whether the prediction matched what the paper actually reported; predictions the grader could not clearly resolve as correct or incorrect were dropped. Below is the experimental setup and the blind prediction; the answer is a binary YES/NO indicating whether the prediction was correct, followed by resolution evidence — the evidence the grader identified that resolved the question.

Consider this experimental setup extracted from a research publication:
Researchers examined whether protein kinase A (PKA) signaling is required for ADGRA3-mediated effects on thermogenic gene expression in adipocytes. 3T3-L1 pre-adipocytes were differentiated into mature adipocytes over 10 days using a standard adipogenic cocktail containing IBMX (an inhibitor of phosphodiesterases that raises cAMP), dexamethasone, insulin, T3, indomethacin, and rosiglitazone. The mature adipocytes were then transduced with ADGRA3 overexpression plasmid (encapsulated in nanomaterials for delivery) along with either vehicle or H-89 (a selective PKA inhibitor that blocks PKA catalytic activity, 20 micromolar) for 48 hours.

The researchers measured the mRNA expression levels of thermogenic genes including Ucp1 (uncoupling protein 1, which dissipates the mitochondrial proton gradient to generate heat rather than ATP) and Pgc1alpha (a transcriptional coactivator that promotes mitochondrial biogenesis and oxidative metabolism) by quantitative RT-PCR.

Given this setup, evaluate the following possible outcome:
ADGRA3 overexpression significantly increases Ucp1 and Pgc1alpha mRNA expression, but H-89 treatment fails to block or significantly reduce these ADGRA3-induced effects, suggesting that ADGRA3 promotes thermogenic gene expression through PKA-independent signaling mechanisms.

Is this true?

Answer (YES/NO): NO